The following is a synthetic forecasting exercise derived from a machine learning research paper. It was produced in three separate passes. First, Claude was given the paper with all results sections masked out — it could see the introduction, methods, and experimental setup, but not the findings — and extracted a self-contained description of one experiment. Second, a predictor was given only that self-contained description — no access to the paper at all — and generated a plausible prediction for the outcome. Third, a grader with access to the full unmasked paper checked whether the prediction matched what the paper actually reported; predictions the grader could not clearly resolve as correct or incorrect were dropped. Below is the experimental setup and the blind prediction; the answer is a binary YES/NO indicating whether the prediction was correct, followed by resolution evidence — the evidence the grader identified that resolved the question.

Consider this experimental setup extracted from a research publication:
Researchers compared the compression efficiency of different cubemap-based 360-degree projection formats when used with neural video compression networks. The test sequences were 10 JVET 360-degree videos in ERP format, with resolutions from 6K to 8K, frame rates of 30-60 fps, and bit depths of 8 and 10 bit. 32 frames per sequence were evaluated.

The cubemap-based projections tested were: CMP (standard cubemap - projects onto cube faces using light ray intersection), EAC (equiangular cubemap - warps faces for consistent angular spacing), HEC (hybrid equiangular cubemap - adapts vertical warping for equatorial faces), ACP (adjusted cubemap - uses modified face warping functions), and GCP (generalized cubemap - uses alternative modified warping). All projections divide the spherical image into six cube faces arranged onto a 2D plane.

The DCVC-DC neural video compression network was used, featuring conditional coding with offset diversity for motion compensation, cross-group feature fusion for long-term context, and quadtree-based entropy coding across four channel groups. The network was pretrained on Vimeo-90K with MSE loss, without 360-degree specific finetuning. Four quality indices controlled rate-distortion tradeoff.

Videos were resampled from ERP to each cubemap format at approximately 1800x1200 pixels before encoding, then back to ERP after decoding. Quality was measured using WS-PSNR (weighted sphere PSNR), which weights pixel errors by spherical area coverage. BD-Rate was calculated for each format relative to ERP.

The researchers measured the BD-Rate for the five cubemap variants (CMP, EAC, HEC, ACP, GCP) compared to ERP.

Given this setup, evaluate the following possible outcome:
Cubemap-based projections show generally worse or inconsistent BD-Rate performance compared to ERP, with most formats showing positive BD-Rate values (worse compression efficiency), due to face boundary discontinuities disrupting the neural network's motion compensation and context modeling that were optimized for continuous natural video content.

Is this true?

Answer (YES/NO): NO